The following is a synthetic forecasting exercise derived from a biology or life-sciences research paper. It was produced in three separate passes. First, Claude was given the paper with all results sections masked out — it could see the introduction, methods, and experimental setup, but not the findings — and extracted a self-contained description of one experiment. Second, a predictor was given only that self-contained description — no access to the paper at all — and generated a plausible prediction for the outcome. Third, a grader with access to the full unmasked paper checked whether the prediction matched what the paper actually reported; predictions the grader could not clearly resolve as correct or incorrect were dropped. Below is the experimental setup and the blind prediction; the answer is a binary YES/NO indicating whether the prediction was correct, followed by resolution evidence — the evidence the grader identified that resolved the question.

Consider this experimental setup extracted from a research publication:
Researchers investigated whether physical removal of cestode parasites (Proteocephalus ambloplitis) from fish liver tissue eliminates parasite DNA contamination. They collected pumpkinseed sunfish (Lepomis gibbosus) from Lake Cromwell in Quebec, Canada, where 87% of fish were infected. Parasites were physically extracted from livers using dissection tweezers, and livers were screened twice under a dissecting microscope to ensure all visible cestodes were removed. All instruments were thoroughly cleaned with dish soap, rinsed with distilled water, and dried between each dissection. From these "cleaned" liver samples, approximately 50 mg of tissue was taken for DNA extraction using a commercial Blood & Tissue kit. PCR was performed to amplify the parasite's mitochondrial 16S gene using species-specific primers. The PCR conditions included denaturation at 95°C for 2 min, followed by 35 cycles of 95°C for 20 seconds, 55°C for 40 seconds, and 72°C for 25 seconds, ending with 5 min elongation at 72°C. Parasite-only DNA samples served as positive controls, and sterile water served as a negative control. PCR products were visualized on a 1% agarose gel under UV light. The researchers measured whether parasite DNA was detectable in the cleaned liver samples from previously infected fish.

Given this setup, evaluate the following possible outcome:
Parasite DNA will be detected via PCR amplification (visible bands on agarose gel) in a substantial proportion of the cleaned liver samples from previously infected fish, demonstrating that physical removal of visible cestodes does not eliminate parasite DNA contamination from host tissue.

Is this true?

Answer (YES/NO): YES